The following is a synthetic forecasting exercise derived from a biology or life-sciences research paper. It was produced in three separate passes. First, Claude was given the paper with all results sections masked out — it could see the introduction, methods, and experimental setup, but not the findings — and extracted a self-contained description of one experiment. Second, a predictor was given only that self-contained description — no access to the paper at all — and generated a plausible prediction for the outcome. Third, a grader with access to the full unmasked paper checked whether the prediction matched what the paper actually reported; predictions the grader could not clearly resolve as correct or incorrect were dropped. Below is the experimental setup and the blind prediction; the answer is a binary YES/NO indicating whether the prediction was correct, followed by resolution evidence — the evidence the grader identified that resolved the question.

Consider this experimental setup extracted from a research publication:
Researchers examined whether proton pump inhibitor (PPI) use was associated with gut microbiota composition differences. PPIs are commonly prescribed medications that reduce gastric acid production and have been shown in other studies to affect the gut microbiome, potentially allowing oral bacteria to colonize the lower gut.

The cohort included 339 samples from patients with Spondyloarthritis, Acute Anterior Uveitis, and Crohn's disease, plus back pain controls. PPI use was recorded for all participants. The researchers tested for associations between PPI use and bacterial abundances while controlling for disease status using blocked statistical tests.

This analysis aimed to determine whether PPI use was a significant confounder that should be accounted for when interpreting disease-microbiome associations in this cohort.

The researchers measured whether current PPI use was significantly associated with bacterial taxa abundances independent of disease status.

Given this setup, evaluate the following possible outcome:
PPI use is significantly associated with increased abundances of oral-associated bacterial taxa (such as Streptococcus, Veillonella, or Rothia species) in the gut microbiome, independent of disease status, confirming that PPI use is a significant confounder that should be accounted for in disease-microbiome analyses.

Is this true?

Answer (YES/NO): NO